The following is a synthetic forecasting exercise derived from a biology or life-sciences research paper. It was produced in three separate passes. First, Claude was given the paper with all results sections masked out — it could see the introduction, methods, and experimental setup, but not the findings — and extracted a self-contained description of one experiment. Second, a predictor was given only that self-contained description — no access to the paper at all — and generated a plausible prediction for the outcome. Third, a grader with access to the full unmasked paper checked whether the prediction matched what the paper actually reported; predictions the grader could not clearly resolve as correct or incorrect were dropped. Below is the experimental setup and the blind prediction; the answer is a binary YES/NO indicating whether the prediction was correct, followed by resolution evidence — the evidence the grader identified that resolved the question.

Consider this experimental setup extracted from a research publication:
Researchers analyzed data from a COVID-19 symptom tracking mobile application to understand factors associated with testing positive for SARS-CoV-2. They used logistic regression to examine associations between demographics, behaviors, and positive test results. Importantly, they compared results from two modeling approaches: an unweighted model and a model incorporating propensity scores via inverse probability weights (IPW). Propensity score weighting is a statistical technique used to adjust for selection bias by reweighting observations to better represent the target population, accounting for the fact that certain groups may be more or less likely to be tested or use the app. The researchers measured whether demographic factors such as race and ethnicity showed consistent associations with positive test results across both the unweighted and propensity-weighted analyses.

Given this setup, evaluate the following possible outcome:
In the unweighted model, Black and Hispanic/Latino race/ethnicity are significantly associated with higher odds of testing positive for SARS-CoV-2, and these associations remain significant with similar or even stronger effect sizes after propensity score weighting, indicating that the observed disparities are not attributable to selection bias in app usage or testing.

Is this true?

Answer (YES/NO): YES